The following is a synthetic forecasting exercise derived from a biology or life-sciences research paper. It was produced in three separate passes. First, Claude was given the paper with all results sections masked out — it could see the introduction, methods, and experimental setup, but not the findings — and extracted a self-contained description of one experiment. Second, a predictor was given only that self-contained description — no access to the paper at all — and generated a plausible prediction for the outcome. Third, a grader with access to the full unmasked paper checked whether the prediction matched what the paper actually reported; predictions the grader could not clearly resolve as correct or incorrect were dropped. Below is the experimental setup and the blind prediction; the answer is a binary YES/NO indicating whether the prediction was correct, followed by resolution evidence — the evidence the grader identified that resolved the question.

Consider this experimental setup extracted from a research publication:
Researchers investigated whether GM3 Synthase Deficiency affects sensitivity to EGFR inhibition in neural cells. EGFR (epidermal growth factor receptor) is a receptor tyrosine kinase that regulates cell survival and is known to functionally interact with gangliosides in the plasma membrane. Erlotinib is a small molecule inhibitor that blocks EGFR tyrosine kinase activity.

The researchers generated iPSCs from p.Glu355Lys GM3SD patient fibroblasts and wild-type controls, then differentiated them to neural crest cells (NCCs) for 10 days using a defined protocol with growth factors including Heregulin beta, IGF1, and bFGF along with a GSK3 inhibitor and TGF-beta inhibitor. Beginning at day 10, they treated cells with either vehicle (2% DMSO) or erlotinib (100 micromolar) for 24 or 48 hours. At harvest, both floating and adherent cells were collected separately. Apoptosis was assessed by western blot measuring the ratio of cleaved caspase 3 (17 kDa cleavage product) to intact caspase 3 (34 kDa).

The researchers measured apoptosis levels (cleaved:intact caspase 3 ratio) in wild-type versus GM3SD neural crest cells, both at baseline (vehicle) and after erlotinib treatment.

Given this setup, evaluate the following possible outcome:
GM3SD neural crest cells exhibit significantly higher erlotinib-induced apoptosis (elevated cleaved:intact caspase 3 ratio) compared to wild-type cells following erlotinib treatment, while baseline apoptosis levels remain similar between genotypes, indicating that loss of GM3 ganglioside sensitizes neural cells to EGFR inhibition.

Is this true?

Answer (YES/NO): NO